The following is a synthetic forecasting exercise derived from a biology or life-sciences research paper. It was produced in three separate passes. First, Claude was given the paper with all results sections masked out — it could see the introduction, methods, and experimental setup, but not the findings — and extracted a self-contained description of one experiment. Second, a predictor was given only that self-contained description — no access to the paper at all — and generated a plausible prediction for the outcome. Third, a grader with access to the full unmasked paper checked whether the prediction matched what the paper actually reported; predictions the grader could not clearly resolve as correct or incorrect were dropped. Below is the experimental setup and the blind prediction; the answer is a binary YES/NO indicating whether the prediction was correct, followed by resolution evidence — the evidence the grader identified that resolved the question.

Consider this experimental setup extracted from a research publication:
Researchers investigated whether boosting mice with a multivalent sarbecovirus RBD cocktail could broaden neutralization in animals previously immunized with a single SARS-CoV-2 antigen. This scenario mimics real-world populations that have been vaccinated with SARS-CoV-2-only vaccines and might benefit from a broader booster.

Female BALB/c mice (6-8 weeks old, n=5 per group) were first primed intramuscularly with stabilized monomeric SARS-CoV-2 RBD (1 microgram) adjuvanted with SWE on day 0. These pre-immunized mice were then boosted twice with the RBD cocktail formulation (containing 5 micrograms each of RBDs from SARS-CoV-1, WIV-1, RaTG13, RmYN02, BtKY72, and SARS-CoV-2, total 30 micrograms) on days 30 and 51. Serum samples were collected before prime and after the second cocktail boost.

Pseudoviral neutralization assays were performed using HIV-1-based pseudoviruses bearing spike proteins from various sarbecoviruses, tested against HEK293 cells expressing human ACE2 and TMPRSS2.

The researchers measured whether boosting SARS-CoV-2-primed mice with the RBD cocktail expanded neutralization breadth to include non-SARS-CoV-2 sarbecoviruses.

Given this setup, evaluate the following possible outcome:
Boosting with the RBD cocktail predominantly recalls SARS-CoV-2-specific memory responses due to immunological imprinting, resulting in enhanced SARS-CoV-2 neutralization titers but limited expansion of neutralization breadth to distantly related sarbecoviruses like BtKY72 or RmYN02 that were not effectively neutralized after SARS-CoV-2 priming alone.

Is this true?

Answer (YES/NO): NO